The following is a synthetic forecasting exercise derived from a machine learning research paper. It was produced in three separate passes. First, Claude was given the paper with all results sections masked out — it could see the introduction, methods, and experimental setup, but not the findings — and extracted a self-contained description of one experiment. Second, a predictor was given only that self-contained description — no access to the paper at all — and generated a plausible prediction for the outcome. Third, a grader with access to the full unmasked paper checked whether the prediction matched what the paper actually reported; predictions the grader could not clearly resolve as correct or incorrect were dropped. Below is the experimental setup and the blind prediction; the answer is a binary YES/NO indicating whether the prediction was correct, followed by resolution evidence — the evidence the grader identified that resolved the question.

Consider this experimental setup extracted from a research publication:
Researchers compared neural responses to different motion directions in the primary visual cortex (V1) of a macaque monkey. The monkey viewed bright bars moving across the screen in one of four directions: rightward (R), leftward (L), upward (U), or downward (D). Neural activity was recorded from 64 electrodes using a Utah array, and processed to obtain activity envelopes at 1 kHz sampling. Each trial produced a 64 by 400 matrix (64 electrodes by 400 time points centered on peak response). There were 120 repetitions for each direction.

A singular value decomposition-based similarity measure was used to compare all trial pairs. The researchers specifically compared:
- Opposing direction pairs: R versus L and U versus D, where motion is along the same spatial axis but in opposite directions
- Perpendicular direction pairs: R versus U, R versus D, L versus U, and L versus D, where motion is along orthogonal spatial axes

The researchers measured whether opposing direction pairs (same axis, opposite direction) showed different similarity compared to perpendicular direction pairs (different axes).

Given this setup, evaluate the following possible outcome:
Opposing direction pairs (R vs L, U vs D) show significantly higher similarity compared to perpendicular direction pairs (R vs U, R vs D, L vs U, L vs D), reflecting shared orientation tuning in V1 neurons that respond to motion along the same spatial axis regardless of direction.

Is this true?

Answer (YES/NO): YES